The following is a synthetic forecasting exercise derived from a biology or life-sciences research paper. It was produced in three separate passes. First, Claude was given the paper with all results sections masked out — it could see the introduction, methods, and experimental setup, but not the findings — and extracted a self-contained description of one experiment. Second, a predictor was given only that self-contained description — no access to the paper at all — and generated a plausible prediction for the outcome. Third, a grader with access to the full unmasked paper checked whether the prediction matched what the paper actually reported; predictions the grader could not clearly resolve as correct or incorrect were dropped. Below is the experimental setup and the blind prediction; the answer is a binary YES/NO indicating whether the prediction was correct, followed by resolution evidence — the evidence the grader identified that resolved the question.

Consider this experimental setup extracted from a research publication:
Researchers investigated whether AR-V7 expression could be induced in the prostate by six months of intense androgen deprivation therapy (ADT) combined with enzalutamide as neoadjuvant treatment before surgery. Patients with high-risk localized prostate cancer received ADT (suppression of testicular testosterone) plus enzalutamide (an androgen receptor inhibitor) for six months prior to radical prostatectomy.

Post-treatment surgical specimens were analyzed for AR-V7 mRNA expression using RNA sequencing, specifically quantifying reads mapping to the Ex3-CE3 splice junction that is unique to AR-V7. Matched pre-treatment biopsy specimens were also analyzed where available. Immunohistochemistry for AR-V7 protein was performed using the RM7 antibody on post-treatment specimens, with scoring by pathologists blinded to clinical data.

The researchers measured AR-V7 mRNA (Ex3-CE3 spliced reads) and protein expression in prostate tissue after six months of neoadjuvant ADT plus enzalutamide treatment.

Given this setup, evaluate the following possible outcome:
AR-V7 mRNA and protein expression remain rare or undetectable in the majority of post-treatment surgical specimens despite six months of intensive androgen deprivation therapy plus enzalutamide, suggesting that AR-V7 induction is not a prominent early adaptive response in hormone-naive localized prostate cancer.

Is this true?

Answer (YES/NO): YES